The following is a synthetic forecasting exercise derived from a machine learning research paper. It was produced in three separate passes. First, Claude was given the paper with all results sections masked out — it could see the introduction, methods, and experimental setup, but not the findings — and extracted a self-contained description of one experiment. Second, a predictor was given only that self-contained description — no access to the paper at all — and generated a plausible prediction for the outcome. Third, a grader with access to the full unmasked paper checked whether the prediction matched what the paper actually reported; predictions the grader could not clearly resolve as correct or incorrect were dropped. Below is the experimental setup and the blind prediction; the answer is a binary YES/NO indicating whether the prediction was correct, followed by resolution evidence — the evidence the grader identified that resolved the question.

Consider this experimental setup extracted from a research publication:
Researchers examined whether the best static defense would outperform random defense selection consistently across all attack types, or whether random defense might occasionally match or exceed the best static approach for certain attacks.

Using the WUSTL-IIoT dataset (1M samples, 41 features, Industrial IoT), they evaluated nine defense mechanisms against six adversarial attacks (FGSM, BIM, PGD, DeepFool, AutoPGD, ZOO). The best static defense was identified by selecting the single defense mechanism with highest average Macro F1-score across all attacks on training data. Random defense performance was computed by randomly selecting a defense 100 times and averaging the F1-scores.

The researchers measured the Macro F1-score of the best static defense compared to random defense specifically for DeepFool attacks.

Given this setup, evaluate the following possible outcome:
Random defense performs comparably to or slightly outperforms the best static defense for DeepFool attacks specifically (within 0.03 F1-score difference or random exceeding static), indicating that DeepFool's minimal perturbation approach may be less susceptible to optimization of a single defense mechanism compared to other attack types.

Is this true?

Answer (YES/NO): YES